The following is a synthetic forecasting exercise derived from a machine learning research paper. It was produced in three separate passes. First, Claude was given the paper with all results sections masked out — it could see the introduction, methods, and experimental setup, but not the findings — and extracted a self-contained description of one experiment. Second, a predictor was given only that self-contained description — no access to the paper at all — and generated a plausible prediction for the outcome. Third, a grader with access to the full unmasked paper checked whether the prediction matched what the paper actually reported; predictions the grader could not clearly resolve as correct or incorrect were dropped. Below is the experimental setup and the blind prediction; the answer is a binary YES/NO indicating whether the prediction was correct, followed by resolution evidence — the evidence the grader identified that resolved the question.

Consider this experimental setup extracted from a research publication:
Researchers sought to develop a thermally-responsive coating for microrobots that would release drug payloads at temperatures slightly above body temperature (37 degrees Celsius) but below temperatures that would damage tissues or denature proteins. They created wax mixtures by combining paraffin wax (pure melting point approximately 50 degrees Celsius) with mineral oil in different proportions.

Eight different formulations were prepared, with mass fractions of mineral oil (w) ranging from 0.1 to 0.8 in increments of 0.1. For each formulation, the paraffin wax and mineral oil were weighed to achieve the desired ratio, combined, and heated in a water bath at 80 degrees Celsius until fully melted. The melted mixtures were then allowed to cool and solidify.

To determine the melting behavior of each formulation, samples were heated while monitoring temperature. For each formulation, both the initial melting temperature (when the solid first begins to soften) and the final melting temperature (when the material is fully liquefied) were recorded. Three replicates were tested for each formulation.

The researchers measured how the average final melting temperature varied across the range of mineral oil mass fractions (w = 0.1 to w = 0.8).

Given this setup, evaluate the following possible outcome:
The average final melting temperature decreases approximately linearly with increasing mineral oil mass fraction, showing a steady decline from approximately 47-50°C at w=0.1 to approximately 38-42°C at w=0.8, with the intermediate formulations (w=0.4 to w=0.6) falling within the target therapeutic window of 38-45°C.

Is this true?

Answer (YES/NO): NO